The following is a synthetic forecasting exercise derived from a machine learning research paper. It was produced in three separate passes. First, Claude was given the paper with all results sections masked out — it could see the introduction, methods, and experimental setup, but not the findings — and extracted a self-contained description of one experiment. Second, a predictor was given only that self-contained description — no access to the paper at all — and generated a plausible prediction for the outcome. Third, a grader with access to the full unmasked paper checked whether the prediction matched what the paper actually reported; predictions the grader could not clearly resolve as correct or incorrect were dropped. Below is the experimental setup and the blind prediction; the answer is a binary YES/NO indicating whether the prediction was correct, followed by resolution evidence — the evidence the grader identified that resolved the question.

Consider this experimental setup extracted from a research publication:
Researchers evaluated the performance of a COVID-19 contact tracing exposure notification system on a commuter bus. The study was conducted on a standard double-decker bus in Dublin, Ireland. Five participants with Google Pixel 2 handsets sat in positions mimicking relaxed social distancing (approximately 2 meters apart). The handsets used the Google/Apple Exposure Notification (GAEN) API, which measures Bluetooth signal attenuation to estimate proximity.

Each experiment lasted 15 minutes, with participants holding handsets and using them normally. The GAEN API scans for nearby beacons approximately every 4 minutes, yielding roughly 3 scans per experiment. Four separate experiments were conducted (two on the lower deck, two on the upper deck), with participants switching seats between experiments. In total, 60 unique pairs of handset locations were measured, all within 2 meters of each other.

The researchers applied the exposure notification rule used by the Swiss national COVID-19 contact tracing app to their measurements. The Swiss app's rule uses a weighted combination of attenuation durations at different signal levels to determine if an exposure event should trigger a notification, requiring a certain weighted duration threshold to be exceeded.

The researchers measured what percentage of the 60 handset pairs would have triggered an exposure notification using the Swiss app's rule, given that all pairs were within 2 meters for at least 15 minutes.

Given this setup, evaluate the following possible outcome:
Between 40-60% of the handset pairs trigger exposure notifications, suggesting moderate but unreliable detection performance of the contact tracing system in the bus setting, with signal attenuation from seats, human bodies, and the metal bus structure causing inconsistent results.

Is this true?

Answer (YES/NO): NO